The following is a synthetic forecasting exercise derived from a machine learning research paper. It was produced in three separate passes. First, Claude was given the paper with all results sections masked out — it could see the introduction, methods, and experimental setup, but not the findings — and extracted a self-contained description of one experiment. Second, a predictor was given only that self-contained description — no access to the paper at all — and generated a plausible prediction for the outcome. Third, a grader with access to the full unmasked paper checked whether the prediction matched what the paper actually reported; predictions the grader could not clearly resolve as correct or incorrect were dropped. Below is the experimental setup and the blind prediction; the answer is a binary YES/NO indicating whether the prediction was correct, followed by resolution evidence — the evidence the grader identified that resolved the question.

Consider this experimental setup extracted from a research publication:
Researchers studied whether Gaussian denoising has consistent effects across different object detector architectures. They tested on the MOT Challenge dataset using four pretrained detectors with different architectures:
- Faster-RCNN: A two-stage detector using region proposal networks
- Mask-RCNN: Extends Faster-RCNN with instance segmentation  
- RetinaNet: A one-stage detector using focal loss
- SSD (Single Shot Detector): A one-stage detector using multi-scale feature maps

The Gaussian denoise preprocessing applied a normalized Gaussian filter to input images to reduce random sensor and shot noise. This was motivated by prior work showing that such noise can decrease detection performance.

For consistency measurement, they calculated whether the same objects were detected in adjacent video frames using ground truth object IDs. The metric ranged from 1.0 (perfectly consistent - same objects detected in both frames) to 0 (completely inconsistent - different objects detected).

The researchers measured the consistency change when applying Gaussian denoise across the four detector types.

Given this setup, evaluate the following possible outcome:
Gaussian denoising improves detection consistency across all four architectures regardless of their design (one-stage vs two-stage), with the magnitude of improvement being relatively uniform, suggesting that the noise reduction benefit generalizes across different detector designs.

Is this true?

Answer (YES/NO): NO